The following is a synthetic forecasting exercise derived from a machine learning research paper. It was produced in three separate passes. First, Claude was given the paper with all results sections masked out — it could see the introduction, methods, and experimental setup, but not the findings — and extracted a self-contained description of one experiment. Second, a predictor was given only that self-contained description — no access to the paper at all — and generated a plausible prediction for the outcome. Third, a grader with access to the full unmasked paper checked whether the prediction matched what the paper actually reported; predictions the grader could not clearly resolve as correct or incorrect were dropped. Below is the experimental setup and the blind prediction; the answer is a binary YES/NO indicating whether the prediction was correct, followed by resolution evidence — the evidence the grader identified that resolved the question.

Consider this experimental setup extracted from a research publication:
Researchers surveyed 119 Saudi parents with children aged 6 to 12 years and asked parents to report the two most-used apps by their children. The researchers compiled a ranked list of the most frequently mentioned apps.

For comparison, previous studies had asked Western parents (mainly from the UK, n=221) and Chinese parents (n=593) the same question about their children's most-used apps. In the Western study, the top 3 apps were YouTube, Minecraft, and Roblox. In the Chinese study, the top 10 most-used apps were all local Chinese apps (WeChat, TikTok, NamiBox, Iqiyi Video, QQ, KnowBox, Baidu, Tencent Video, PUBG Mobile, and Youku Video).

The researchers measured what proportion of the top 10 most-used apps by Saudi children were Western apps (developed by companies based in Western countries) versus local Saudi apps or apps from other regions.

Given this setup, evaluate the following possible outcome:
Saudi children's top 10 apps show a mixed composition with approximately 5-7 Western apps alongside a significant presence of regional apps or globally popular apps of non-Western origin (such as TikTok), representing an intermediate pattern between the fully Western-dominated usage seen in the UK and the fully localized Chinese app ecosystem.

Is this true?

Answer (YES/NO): NO